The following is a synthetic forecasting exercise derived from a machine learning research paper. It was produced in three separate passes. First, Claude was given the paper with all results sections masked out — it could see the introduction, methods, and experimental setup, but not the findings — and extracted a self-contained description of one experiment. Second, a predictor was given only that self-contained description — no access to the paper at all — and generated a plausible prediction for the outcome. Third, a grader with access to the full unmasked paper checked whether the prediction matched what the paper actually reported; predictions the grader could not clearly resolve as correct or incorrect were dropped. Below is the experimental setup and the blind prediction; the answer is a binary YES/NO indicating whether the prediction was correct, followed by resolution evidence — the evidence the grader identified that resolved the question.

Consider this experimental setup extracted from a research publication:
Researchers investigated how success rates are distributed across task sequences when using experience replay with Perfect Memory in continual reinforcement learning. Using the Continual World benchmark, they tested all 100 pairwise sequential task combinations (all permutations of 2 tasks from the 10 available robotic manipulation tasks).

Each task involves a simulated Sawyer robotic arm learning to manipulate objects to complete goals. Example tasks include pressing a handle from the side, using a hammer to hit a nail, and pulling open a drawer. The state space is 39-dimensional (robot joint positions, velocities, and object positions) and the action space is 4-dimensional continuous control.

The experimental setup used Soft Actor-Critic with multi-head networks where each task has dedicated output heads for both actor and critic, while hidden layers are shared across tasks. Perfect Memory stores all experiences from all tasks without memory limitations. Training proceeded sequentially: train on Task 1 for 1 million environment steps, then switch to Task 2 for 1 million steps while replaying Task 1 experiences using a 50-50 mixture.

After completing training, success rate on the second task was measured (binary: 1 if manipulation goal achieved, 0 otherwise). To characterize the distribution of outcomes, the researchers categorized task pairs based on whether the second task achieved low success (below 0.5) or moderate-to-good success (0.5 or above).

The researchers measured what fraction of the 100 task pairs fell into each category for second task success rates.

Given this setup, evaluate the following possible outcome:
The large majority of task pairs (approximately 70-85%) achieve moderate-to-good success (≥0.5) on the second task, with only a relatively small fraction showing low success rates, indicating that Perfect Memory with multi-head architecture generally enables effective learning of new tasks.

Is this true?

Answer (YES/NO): NO